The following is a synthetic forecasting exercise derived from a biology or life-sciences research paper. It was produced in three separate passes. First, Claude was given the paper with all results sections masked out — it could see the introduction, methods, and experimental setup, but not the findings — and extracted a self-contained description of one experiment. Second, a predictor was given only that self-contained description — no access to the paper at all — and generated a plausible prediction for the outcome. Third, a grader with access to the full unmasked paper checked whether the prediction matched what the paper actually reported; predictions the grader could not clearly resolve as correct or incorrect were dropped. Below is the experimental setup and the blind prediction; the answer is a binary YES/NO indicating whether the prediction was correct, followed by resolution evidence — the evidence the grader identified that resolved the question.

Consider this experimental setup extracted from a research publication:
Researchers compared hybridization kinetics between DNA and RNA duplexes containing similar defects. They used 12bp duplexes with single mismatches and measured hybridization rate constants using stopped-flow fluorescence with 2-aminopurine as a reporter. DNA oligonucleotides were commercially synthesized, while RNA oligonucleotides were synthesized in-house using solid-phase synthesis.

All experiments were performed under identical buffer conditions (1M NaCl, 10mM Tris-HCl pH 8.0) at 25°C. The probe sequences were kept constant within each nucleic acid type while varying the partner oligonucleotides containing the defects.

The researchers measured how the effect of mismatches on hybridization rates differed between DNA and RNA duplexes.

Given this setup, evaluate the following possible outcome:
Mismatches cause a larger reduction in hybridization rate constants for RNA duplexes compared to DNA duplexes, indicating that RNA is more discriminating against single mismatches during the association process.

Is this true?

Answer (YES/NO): NO